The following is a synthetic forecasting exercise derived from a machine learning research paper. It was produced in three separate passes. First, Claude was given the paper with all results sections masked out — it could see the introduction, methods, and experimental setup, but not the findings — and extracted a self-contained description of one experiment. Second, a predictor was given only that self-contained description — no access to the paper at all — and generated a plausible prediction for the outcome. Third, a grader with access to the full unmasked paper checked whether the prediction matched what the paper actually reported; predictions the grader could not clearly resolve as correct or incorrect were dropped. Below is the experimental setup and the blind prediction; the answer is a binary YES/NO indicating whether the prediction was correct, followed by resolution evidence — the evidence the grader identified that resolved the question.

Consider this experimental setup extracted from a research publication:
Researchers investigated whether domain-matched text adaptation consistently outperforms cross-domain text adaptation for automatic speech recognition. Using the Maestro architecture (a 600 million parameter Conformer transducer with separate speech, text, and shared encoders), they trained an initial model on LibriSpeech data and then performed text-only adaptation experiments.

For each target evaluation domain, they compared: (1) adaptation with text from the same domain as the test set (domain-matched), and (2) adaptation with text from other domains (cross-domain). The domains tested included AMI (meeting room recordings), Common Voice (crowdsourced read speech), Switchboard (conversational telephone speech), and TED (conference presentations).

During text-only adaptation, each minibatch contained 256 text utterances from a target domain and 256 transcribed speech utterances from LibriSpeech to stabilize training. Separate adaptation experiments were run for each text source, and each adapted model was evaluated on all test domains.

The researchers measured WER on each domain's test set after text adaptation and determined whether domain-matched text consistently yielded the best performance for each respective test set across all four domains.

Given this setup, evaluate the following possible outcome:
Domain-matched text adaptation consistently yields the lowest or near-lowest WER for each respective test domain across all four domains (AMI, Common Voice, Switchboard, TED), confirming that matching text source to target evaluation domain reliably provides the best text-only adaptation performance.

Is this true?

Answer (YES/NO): NO